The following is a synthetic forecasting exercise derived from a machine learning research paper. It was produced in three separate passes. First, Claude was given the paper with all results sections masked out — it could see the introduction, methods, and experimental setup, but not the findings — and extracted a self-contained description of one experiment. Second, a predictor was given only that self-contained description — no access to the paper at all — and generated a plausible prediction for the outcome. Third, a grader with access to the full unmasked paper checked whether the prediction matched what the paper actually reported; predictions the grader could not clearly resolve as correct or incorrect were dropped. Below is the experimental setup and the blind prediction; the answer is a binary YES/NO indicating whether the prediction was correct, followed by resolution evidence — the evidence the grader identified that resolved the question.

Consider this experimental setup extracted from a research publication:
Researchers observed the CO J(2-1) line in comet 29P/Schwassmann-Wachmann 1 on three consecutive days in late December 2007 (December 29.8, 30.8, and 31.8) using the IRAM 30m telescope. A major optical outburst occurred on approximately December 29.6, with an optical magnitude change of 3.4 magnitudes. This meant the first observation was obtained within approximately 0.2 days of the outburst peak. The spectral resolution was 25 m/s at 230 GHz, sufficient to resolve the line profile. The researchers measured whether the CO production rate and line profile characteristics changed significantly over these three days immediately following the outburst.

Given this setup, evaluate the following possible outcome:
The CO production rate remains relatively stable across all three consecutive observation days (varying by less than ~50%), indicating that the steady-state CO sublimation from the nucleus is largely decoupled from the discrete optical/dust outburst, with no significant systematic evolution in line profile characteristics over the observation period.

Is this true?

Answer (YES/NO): NO